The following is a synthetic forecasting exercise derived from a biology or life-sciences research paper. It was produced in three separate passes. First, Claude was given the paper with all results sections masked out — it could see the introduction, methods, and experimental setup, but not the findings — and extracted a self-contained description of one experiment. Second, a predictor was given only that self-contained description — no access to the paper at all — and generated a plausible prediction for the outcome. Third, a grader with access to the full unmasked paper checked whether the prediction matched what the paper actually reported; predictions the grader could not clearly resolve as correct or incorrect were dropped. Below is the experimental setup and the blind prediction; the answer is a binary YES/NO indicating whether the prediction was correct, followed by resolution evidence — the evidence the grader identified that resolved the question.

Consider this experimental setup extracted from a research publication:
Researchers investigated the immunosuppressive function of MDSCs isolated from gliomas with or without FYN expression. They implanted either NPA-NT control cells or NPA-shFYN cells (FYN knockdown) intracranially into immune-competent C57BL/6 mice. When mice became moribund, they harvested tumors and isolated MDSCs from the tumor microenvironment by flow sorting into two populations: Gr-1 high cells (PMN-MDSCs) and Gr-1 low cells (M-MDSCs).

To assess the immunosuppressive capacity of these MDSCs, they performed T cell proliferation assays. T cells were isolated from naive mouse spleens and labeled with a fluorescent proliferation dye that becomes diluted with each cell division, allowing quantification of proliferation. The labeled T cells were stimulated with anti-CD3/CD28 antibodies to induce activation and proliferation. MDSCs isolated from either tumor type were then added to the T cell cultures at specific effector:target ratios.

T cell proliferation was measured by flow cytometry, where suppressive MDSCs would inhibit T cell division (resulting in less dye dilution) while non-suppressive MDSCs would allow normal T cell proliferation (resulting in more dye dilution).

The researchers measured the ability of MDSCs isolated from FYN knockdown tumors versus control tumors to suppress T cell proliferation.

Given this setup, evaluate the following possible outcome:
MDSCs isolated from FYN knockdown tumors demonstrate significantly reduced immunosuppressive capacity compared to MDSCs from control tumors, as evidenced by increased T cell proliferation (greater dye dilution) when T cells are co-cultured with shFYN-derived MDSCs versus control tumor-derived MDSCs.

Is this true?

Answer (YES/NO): YES